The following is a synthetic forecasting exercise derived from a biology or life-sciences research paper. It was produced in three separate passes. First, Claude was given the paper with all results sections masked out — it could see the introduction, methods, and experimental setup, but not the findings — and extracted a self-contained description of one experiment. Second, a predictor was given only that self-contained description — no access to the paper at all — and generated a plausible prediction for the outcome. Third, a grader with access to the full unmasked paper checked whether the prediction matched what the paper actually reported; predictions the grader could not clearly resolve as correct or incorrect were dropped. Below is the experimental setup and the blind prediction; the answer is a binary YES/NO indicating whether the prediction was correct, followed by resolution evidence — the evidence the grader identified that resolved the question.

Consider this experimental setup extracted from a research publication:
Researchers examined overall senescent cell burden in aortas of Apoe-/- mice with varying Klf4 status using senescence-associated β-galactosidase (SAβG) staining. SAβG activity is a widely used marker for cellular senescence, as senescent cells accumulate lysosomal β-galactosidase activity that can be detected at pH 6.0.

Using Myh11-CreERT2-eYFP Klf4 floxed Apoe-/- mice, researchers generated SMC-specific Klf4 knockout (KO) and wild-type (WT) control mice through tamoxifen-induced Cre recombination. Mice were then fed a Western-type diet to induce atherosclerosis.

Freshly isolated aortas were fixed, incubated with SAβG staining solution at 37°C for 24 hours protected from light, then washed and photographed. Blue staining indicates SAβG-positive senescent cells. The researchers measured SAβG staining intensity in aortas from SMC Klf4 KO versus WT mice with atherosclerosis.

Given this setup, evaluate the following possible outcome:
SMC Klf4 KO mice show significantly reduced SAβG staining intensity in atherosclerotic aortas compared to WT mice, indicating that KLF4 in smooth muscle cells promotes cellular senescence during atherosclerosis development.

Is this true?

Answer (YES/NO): YES